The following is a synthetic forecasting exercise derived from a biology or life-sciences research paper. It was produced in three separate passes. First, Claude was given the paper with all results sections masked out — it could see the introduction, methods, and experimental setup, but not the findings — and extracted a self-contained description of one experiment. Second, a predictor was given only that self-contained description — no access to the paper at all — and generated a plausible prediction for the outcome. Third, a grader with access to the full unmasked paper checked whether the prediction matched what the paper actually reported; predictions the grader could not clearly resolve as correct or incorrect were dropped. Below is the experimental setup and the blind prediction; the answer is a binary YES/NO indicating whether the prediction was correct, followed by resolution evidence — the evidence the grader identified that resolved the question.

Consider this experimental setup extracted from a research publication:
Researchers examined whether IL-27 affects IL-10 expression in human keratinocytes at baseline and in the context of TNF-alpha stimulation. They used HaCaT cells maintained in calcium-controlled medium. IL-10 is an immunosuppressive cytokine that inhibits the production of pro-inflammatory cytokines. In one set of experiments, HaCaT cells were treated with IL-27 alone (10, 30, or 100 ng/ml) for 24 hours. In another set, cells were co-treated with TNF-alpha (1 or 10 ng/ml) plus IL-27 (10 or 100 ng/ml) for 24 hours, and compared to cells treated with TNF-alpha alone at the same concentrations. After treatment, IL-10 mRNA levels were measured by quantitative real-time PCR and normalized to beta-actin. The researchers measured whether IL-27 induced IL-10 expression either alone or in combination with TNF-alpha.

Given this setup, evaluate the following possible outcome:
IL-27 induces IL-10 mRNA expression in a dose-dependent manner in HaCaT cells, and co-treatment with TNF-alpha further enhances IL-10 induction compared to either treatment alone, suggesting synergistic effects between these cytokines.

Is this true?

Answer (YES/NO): NO